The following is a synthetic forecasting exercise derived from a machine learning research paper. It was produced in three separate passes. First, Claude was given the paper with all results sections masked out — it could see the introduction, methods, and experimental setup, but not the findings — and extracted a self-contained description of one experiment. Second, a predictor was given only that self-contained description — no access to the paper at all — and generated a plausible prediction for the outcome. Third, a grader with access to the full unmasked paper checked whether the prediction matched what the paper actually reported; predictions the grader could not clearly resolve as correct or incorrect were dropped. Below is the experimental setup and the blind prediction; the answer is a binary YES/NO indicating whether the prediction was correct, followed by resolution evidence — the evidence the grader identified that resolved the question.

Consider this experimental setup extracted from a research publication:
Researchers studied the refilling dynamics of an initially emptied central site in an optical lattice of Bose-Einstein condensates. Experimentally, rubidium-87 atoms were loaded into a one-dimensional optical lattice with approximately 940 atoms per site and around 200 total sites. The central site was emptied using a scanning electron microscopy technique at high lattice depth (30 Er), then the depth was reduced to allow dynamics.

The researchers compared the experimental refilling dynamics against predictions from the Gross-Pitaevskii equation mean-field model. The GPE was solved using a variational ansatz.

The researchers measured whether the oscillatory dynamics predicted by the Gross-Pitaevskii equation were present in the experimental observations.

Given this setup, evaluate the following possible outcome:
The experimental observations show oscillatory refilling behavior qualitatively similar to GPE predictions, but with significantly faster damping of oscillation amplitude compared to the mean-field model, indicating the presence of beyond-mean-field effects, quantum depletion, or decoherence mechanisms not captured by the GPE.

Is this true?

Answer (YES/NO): NO